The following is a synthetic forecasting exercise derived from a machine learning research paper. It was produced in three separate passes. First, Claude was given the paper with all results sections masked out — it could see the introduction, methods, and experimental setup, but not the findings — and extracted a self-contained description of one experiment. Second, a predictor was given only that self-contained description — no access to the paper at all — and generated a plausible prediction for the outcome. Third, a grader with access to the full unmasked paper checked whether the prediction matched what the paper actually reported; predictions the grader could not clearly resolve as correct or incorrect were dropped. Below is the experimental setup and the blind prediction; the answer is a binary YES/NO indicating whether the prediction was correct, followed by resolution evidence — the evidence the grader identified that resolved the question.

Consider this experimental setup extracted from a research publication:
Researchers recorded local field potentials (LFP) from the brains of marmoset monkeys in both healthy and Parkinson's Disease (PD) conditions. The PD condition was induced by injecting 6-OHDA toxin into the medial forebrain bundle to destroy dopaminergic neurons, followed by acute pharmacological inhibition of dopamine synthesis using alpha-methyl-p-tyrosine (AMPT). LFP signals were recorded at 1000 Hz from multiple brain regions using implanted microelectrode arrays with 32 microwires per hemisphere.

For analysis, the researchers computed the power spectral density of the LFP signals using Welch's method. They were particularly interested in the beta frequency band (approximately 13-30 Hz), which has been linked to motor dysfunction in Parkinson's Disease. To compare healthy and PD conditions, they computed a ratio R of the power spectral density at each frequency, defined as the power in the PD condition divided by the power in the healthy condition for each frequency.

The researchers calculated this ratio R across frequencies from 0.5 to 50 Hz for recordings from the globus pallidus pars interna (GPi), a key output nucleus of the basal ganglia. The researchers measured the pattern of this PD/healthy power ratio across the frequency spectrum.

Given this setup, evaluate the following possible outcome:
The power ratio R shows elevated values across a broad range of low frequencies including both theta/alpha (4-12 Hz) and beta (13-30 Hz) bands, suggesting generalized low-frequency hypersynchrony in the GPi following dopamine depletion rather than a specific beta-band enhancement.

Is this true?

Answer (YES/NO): YES